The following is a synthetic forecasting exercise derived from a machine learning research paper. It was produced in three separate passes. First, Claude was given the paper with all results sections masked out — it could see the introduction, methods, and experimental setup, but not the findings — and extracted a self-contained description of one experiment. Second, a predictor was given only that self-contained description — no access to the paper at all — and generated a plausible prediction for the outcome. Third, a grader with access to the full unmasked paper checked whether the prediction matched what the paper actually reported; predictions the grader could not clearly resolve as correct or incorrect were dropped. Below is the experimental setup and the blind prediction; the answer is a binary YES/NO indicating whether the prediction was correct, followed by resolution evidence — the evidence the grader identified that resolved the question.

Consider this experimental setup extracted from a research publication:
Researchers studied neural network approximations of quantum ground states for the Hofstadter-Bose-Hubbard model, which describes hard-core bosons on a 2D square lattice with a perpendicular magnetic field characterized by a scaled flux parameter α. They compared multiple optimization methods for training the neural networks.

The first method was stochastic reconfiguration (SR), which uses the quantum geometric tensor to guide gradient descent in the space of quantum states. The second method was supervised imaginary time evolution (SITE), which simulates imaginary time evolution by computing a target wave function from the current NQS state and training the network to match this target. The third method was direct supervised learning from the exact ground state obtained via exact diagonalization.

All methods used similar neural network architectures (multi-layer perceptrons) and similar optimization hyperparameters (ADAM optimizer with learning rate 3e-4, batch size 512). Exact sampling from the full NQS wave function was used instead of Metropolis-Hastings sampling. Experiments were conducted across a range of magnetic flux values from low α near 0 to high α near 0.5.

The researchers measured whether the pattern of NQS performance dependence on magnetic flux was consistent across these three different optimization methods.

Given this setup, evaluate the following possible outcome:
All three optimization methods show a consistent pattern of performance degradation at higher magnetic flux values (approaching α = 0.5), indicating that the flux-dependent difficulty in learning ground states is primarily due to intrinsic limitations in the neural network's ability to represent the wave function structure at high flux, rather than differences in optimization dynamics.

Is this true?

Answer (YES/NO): YES